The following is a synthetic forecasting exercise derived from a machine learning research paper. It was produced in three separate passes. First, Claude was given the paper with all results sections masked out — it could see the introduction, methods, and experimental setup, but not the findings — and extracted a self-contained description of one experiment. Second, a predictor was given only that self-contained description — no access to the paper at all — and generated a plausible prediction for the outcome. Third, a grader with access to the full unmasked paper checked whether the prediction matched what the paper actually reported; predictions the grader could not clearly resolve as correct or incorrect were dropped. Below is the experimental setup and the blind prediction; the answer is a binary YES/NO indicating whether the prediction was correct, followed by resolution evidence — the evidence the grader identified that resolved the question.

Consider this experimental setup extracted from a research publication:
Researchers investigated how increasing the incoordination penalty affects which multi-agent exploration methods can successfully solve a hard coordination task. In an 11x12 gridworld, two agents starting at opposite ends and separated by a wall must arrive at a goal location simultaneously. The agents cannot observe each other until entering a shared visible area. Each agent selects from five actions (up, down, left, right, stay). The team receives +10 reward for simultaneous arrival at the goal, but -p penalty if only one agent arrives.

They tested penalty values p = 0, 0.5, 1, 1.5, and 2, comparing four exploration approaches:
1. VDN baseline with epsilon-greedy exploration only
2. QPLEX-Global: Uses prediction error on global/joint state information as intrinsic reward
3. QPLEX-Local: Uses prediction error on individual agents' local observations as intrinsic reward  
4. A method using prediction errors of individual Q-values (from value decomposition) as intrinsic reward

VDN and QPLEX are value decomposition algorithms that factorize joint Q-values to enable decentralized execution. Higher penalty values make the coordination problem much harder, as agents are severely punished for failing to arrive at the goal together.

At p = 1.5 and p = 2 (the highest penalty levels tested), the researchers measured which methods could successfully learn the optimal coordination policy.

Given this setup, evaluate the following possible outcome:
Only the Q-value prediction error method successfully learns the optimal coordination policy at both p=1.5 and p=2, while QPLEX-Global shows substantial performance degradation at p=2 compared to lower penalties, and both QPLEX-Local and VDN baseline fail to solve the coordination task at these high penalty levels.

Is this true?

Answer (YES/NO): YES